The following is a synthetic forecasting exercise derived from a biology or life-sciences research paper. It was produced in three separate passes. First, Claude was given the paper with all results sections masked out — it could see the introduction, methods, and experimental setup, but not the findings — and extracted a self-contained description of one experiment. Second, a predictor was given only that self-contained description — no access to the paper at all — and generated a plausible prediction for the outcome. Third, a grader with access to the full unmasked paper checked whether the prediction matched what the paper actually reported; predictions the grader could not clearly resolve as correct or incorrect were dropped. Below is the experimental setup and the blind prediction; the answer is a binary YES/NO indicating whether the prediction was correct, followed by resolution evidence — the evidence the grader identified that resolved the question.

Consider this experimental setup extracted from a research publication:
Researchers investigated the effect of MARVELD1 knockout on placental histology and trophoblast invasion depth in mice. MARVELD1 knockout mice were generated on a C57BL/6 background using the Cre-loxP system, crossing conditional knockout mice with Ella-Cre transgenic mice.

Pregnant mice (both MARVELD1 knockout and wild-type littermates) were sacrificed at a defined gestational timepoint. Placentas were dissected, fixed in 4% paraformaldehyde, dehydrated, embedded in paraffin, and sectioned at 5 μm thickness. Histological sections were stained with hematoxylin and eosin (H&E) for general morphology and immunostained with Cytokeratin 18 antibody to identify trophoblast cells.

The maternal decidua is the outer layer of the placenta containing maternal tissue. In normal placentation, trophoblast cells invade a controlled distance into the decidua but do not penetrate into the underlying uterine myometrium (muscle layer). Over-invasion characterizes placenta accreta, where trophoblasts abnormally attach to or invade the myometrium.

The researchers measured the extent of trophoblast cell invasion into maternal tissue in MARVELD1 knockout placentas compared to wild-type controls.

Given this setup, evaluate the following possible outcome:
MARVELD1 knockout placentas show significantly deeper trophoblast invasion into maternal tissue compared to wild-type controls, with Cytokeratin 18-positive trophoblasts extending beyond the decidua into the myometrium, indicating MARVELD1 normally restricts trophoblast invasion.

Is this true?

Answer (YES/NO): YES